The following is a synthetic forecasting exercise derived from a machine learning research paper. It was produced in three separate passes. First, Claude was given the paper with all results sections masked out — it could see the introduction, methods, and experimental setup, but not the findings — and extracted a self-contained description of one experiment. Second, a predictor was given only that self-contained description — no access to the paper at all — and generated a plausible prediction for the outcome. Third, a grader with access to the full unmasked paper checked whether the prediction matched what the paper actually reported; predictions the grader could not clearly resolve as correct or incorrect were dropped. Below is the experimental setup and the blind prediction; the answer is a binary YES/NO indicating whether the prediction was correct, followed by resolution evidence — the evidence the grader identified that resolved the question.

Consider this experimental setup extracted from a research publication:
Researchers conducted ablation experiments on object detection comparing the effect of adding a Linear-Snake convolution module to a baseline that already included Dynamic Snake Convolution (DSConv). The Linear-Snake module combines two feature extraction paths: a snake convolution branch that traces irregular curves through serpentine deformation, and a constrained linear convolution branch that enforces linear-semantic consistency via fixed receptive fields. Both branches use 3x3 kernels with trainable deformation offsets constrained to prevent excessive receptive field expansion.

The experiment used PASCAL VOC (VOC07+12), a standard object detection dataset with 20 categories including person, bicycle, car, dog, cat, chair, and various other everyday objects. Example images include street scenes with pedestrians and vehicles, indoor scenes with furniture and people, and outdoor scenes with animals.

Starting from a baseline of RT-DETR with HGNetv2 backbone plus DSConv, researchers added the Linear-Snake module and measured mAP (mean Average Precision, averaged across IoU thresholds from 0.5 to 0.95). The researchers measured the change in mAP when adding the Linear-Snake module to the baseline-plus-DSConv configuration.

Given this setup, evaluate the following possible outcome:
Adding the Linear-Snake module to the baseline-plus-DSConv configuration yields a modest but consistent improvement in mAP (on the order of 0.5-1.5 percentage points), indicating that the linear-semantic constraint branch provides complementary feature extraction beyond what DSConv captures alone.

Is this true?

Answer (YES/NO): NO